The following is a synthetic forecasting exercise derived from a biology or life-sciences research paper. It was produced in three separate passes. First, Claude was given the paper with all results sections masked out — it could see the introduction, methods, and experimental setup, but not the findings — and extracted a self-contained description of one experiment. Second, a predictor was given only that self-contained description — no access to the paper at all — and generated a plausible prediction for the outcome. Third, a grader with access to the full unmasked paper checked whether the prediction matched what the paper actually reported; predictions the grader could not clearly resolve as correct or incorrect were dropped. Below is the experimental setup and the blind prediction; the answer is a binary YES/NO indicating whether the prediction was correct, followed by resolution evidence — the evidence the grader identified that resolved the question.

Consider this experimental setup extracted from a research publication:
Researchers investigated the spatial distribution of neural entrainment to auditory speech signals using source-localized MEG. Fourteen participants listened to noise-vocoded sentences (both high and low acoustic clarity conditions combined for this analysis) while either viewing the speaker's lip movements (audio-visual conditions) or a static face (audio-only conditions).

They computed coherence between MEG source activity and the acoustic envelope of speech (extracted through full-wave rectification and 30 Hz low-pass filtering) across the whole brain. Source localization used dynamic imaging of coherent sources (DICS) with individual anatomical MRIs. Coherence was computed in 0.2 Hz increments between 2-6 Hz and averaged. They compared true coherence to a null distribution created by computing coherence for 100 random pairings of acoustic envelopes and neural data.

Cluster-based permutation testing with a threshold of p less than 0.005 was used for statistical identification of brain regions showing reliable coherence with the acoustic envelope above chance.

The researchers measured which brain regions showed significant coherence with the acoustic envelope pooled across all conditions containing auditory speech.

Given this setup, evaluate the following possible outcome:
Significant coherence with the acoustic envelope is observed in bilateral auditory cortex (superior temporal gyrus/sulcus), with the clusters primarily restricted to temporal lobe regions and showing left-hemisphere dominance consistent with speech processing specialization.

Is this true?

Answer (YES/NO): NO